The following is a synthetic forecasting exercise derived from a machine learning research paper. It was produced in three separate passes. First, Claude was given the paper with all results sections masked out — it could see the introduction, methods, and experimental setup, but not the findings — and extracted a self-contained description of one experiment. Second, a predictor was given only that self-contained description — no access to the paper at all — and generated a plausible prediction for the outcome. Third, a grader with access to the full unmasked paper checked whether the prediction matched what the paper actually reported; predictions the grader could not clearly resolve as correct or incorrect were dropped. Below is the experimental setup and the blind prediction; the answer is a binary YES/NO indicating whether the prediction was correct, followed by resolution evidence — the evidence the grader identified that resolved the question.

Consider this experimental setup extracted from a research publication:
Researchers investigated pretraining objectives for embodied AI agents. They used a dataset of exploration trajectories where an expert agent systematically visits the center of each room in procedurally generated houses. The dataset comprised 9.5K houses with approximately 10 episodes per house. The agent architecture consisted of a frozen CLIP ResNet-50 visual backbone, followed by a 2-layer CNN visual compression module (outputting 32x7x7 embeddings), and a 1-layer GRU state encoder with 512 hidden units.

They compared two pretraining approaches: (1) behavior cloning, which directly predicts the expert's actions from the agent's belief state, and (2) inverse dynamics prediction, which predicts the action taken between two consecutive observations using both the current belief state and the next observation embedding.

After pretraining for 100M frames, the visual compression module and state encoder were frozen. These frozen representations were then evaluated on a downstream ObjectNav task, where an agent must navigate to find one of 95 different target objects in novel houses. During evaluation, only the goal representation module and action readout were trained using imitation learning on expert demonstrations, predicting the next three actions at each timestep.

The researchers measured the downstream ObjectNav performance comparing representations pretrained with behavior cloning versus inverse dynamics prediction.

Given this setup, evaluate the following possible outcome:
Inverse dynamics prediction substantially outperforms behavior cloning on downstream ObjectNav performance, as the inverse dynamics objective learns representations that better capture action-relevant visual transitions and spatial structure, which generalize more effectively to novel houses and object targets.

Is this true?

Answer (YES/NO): NO